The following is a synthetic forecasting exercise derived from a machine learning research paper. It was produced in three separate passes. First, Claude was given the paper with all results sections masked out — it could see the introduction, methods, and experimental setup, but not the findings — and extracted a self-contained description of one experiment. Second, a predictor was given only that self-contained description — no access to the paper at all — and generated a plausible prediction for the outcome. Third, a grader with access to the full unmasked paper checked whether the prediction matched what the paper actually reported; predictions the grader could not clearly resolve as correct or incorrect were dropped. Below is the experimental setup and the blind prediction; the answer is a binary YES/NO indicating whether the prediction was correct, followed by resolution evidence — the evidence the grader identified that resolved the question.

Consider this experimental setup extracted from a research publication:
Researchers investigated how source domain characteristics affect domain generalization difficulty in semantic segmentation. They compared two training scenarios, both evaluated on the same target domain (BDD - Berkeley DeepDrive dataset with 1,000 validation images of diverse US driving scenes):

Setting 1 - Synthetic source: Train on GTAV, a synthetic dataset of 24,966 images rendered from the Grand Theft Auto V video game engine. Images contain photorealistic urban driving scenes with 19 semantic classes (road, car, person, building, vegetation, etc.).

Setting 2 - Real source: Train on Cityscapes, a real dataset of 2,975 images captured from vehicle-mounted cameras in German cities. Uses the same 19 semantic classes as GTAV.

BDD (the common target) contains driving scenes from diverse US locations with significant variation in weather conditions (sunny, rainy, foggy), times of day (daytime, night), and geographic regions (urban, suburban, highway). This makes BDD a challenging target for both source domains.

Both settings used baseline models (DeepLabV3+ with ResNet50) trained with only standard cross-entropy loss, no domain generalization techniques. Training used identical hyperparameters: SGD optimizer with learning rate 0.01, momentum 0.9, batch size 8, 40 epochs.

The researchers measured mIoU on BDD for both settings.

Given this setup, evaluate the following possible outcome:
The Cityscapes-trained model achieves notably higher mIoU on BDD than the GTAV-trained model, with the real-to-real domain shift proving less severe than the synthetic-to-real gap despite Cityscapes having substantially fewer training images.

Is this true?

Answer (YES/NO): YES